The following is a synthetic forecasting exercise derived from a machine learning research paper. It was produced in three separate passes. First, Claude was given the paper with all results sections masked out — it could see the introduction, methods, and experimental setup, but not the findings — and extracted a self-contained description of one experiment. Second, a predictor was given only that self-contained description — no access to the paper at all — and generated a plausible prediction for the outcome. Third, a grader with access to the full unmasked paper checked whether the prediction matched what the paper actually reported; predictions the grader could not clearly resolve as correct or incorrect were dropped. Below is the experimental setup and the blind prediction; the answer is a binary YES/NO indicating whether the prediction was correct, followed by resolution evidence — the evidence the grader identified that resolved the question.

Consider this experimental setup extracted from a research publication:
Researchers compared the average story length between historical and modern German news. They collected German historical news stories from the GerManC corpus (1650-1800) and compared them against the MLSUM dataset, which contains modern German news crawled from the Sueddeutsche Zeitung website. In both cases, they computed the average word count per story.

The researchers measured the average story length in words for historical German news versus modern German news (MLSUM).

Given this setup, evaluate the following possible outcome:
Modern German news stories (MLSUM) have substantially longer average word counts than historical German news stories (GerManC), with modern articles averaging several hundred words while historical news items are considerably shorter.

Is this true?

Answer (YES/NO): YES